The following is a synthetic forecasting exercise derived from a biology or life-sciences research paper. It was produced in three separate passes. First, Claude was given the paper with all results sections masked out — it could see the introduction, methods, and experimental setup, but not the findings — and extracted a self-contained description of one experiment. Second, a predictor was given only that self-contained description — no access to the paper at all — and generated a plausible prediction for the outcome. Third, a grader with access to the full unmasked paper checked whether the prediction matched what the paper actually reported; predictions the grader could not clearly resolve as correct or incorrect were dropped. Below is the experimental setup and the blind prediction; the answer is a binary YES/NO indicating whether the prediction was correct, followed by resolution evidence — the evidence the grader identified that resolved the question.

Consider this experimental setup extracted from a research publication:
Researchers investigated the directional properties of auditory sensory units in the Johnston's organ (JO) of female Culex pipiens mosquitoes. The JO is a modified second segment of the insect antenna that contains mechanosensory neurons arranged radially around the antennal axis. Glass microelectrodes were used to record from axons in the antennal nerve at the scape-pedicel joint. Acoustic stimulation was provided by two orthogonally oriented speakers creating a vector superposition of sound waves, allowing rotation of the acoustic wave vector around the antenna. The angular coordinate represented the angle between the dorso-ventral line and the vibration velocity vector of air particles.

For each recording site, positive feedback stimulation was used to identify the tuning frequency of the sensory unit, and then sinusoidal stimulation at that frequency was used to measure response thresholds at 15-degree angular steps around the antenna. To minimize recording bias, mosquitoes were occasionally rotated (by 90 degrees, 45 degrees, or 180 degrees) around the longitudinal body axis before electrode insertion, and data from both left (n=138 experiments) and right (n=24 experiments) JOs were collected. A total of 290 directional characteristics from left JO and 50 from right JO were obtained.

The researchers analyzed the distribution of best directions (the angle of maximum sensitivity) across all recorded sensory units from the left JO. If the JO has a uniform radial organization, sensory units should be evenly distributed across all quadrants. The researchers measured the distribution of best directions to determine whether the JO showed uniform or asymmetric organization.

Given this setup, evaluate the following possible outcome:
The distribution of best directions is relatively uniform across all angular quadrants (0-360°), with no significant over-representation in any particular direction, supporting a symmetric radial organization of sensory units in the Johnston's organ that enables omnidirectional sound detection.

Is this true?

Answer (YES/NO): NO